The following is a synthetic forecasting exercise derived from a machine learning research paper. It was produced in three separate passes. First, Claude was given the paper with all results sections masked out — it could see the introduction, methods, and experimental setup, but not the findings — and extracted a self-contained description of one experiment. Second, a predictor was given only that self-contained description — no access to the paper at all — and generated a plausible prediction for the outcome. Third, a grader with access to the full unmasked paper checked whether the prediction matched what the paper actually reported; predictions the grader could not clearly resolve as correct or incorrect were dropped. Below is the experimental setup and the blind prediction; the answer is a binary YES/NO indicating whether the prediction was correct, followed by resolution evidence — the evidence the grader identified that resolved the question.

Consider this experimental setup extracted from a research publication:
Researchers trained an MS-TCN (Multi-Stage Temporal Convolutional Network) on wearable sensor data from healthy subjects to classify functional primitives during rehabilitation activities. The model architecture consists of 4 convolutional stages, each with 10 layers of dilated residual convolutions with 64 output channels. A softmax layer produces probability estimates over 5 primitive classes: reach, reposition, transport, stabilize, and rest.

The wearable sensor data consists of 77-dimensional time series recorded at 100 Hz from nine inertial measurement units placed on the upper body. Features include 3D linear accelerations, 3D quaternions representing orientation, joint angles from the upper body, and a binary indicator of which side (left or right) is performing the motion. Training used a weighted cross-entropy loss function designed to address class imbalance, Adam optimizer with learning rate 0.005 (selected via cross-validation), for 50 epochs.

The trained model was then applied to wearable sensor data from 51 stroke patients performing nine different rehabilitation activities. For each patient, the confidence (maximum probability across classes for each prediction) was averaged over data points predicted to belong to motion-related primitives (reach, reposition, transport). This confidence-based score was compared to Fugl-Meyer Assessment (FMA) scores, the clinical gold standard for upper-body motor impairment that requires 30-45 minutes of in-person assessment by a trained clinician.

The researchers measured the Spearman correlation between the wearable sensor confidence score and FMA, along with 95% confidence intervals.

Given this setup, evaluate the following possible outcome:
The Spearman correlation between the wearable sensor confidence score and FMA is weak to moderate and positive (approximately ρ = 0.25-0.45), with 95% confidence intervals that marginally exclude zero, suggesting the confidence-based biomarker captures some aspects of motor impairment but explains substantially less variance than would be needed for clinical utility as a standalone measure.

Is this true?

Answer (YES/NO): NO